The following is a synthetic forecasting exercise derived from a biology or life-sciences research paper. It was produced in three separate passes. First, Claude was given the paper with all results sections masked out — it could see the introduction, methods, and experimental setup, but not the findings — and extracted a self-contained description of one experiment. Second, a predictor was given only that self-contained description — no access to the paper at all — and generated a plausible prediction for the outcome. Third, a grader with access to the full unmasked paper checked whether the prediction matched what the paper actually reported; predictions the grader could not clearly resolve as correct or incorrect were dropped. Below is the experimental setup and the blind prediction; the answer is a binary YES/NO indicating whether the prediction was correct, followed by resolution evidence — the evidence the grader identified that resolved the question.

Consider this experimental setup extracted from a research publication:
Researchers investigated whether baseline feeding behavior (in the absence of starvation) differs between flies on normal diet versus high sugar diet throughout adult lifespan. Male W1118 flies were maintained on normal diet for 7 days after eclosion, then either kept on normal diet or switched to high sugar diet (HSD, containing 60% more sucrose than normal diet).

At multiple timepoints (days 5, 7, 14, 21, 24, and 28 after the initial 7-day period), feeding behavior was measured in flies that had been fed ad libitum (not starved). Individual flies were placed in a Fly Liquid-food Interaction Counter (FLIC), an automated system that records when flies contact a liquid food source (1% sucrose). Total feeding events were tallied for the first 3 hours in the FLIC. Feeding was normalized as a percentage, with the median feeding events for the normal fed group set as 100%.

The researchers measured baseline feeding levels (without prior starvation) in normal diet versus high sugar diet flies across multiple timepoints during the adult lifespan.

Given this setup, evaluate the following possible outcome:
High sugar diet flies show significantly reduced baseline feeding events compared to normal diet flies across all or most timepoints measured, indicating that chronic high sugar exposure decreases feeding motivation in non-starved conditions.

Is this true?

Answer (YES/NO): NO